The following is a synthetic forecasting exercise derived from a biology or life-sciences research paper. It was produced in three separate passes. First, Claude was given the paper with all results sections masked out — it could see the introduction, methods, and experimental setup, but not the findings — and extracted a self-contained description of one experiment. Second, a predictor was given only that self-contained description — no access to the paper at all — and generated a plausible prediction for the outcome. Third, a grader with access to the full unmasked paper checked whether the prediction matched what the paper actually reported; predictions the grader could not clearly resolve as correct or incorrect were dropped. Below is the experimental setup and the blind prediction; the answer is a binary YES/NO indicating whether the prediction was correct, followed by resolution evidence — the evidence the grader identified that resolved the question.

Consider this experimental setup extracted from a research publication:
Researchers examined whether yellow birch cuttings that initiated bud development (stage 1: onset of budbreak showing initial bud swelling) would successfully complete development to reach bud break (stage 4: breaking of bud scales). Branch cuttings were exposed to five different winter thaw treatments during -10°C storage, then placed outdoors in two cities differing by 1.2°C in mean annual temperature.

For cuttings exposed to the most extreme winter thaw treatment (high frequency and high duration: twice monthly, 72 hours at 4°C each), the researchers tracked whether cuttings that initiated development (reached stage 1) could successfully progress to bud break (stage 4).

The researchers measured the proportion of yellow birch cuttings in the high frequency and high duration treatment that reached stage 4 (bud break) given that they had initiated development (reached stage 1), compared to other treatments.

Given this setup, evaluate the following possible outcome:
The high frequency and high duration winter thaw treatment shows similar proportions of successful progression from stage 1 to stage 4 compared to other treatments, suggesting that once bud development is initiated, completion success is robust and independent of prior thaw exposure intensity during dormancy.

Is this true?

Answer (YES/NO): NO